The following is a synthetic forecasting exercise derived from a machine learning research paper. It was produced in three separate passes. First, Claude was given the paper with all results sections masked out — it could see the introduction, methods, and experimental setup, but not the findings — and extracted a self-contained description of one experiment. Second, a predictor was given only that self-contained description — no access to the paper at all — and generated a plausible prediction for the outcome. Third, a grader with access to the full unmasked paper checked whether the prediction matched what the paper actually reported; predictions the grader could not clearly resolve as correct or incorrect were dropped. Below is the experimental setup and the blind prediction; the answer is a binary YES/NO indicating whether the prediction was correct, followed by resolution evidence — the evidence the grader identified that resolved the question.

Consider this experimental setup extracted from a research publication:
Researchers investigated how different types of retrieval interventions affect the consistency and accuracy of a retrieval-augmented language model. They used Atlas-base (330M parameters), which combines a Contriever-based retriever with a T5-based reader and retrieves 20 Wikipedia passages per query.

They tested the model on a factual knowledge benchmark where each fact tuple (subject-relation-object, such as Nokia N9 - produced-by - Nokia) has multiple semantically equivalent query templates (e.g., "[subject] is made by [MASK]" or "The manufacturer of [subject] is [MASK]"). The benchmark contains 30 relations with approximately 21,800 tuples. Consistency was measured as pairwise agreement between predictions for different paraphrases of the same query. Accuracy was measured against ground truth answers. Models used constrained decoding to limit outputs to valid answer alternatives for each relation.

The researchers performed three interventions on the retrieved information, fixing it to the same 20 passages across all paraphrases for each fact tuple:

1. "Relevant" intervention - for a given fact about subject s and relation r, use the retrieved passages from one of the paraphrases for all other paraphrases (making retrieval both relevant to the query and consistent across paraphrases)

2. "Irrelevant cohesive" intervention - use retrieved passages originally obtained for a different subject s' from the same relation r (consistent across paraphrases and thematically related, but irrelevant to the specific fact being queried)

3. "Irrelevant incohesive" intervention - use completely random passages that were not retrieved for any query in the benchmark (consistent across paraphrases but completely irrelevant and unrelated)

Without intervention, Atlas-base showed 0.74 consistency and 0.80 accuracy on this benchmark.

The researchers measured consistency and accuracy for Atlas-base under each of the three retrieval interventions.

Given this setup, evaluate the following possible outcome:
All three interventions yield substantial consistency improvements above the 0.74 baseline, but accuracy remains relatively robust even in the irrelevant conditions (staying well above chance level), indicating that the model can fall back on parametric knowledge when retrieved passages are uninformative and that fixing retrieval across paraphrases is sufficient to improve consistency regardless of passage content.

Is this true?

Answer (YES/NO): NO